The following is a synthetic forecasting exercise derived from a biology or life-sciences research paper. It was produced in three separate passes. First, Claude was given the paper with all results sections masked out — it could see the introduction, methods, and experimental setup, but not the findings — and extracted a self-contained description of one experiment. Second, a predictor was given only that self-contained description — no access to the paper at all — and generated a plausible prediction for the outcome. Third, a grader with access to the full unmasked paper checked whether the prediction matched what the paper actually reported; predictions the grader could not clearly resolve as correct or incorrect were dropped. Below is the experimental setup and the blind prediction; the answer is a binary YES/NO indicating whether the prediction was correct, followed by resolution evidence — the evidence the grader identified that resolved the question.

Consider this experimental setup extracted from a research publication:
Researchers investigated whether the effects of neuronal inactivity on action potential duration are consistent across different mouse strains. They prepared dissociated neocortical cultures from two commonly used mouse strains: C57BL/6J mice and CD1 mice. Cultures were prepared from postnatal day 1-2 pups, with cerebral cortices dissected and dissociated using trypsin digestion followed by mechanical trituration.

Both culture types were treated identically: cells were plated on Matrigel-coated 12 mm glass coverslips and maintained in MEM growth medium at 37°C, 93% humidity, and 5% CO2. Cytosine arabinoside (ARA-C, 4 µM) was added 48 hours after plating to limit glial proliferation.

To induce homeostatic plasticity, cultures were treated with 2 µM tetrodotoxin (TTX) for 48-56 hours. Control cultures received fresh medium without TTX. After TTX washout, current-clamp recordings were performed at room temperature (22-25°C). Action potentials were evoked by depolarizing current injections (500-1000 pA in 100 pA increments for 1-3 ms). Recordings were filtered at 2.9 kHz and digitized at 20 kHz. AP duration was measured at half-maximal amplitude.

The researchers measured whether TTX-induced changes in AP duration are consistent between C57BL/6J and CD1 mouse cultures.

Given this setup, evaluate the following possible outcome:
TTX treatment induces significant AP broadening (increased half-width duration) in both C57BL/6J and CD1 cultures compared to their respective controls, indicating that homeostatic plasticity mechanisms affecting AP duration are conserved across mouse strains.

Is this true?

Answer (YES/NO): NO